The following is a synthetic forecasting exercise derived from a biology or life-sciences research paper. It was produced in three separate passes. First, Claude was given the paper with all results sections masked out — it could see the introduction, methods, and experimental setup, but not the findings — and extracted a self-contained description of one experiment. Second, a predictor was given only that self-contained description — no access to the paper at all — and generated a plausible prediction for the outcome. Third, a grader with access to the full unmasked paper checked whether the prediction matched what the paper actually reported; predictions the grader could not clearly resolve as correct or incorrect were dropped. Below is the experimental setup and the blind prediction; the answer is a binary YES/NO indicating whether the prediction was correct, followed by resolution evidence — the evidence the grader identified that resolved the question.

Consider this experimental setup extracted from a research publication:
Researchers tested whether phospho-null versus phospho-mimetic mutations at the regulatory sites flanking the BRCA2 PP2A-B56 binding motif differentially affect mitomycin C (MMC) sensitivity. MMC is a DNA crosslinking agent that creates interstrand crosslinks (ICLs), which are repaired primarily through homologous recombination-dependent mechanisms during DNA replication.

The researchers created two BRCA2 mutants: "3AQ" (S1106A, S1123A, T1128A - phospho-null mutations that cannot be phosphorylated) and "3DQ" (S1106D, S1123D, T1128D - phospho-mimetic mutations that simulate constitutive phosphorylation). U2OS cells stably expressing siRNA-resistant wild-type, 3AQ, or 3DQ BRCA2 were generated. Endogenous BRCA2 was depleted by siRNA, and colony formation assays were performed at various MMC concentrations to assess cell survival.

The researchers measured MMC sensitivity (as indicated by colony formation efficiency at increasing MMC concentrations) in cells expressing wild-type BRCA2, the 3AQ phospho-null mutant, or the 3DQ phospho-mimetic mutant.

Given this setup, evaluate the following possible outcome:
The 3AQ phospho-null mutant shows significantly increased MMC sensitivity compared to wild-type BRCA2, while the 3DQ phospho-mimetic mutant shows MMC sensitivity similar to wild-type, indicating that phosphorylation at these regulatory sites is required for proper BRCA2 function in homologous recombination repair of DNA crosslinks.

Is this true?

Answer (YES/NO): NO